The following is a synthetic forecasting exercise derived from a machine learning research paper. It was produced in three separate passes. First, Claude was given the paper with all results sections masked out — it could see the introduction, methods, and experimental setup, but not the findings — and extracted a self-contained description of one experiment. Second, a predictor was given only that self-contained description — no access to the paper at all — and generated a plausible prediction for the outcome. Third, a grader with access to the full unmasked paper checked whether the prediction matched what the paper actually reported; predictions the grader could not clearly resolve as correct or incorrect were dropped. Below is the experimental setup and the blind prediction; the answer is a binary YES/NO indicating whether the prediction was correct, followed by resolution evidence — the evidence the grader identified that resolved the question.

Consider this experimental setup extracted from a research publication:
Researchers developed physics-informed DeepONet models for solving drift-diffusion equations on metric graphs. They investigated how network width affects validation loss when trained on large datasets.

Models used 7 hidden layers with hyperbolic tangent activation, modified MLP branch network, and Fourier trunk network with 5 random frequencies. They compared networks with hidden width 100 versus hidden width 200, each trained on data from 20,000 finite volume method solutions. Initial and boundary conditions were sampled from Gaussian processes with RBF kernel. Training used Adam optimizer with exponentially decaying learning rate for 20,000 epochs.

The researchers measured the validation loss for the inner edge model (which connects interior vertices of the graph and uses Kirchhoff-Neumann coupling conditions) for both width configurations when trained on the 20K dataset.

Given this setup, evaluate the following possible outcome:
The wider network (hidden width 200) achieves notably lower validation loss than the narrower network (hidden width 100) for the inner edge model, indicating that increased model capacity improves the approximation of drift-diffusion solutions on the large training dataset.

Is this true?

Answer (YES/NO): YES